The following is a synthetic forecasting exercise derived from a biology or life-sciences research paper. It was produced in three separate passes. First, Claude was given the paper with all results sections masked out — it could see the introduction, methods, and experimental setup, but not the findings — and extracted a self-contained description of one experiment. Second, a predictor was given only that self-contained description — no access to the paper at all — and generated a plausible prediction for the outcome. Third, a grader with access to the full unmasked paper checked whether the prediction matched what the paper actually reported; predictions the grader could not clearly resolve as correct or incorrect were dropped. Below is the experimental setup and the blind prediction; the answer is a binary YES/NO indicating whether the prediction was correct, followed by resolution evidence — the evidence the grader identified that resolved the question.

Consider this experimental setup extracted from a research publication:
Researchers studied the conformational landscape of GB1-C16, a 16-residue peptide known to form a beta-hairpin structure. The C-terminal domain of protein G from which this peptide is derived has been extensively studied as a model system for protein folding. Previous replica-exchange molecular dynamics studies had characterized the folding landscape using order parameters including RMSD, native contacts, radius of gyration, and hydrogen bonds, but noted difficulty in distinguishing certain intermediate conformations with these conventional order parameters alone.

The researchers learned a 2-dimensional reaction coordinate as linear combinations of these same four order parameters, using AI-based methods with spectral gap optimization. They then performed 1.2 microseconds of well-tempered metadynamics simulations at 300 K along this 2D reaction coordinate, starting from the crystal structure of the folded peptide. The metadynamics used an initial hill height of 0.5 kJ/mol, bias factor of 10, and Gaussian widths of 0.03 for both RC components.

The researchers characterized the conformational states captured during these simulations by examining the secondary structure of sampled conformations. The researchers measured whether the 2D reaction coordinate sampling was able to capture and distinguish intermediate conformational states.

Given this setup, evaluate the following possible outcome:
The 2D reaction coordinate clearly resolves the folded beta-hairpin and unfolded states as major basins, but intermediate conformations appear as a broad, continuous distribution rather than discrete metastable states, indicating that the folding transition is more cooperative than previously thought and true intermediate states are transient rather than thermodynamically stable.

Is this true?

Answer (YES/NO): NO